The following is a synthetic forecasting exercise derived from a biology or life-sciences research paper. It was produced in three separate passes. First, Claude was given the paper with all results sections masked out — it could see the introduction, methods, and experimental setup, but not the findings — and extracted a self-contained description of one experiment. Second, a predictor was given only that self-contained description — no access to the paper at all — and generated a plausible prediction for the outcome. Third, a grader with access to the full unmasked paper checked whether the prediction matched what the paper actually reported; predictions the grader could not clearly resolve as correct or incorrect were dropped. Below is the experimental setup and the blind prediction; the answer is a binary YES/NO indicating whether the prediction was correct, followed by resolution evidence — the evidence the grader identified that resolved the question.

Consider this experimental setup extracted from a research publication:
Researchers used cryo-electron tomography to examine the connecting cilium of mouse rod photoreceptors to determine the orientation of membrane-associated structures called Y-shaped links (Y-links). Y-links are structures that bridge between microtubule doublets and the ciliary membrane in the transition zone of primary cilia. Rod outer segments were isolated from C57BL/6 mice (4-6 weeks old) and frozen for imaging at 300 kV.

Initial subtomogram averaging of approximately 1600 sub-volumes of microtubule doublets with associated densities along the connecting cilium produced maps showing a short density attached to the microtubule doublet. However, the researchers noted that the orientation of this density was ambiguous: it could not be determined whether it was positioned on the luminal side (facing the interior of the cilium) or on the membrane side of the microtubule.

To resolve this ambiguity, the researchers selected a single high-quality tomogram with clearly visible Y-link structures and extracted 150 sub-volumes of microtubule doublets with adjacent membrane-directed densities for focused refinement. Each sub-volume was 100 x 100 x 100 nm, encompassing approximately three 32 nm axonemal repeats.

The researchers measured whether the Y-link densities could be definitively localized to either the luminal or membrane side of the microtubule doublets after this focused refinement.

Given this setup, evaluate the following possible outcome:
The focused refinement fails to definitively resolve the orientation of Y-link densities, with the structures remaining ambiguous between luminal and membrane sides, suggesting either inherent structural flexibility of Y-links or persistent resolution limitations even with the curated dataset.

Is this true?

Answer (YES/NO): NO